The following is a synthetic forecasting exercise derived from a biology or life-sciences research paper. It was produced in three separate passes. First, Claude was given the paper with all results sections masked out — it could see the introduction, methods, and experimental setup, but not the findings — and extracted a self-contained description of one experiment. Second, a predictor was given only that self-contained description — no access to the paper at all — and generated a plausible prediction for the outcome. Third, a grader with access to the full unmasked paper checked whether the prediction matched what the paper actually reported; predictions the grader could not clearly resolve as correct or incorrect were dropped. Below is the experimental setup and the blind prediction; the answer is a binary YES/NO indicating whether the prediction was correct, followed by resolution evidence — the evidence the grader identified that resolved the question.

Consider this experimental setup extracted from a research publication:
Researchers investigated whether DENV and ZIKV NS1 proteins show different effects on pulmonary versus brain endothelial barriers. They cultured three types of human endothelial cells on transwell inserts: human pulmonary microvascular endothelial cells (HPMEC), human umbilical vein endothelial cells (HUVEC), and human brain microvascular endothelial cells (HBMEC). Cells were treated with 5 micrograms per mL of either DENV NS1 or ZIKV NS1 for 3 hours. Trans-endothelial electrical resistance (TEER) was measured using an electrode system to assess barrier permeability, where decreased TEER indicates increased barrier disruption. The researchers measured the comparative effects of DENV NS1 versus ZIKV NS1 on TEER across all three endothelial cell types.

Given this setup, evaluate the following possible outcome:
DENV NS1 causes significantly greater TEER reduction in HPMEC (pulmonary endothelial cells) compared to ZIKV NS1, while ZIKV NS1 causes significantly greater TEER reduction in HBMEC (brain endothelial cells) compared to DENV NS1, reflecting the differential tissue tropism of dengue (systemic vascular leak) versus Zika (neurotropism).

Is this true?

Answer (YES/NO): NO